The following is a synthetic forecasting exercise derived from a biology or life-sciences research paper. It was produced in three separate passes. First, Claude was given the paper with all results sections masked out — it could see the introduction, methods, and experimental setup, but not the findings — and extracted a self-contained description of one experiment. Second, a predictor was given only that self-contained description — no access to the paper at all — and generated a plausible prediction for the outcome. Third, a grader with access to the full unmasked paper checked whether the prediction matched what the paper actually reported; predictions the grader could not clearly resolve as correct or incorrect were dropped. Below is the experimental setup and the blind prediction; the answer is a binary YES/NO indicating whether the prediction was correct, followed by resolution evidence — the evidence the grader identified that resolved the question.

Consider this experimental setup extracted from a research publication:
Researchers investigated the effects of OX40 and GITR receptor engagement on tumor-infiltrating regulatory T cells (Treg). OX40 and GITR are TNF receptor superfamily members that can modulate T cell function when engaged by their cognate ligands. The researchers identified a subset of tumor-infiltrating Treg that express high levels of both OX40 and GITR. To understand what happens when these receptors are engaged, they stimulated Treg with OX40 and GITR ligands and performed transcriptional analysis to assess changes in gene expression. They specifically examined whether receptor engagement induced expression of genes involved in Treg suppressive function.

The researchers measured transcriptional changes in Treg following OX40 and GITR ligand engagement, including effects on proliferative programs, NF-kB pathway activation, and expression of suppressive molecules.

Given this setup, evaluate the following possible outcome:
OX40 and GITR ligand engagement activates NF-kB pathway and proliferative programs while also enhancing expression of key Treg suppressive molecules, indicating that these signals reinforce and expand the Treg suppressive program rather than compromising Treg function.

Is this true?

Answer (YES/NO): YES